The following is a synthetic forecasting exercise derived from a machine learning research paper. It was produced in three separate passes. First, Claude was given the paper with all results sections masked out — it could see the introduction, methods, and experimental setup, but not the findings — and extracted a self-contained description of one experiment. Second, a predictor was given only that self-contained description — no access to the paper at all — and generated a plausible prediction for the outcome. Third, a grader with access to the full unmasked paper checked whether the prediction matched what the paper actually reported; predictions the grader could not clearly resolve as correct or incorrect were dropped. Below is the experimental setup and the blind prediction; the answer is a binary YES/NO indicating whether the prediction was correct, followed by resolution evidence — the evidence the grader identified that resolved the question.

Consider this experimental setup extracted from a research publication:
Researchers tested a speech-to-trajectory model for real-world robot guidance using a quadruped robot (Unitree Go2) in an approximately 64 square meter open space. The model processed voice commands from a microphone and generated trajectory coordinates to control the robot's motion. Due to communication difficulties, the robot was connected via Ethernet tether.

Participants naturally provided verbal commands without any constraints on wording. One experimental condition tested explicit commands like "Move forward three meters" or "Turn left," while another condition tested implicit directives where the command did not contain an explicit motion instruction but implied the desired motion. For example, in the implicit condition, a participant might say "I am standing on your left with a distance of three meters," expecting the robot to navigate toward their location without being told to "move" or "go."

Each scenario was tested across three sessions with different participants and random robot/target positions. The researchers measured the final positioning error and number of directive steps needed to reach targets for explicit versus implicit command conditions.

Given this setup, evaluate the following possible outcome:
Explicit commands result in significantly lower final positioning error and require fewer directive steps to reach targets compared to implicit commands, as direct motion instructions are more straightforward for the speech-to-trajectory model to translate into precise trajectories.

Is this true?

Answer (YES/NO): NO